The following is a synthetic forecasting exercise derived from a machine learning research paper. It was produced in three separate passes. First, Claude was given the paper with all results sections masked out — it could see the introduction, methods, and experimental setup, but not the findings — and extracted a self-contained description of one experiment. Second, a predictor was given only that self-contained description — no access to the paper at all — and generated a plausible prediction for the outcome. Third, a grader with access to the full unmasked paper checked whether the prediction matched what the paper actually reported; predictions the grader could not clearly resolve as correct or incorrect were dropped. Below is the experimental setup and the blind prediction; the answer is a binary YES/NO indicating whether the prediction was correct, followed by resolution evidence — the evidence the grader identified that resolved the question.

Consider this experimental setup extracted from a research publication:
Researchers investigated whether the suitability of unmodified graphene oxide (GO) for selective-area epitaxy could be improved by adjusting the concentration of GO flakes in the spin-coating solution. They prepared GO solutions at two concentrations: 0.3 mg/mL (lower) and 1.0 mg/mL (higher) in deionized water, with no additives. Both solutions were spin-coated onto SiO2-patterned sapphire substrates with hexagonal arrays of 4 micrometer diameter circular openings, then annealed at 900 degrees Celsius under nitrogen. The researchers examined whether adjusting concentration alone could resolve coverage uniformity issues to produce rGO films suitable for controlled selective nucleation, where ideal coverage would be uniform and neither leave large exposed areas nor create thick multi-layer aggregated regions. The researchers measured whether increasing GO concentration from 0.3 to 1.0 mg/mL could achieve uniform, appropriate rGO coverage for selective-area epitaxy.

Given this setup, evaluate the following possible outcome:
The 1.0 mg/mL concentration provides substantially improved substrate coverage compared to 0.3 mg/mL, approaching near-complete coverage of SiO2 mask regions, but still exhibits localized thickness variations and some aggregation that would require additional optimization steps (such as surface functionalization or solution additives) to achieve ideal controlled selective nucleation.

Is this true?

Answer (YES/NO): NO